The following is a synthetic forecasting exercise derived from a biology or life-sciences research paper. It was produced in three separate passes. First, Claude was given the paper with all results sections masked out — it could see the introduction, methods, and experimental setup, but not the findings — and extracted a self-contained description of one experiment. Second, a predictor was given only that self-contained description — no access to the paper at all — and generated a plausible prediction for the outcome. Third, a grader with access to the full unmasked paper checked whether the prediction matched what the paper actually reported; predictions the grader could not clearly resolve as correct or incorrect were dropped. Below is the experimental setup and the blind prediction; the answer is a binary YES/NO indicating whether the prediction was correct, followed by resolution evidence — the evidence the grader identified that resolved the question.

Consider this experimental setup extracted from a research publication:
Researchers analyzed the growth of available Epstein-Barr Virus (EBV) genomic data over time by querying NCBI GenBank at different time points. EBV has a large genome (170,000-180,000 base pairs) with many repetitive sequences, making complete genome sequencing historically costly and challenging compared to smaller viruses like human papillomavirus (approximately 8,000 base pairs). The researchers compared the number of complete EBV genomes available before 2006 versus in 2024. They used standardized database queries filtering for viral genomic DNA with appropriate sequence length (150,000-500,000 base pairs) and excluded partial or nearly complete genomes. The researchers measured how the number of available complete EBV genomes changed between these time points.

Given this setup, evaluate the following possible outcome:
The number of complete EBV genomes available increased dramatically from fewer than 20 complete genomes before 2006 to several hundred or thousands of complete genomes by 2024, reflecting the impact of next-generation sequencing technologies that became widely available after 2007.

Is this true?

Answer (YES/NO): YES